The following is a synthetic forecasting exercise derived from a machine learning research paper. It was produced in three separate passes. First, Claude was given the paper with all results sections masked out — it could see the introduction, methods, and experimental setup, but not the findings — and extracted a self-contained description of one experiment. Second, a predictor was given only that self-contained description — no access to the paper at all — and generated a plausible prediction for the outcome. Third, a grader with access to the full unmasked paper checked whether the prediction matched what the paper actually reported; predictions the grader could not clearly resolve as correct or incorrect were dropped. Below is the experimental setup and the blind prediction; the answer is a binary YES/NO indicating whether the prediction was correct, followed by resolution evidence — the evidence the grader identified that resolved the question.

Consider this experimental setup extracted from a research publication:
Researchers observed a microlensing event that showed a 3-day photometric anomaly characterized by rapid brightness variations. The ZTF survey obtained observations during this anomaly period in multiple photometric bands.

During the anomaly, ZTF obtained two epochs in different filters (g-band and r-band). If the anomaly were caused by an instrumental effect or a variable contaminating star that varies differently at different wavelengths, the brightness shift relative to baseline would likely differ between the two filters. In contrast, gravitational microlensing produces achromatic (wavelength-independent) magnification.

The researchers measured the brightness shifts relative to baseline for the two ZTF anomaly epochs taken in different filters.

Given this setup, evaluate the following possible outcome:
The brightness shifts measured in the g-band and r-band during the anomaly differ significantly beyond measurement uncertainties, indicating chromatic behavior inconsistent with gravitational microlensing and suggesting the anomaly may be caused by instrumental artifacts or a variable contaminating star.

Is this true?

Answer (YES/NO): NO